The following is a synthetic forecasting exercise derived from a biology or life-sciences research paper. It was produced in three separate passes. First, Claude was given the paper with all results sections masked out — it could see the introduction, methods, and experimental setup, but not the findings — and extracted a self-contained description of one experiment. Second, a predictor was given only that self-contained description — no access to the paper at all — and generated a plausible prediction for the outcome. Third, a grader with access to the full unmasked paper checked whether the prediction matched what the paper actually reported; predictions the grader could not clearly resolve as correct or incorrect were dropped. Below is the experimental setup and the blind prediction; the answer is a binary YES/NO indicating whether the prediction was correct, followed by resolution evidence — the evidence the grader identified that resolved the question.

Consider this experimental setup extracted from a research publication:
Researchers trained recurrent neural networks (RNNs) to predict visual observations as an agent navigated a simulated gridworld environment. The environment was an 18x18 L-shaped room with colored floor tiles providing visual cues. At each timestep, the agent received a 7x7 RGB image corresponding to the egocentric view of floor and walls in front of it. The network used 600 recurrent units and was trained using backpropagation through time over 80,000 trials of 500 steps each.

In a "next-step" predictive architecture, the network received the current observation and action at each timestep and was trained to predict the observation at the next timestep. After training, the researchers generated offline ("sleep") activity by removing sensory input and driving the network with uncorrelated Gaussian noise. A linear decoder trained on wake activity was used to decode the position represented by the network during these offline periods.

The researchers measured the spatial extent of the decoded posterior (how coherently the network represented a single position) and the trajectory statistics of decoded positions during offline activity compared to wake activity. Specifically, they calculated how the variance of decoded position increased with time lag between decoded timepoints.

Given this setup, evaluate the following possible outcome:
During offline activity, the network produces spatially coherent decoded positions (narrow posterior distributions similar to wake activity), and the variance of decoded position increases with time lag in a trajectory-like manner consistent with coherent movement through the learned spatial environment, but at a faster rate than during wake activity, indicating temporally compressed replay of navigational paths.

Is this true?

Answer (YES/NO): NO